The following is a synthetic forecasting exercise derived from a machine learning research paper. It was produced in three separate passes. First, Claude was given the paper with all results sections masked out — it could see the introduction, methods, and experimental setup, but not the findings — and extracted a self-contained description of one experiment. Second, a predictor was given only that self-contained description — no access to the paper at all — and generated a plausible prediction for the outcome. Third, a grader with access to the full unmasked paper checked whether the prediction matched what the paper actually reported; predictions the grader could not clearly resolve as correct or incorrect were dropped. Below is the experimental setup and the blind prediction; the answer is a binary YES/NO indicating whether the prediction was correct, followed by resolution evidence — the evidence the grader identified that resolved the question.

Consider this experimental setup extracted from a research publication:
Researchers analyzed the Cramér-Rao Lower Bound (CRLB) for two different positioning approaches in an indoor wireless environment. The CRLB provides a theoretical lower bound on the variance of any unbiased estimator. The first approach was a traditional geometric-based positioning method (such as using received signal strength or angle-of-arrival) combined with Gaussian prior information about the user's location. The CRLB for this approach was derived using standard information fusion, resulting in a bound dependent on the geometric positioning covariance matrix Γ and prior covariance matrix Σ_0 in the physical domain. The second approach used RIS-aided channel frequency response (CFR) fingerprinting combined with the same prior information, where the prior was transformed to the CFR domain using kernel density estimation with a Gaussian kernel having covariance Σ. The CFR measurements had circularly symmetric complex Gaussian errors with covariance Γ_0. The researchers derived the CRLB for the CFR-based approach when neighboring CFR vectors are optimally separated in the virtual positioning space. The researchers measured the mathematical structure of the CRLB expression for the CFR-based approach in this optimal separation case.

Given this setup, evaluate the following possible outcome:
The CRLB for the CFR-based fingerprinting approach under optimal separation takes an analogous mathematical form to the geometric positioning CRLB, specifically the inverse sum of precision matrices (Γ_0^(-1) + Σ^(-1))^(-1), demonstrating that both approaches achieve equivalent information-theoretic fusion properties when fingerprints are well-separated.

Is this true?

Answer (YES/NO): NO